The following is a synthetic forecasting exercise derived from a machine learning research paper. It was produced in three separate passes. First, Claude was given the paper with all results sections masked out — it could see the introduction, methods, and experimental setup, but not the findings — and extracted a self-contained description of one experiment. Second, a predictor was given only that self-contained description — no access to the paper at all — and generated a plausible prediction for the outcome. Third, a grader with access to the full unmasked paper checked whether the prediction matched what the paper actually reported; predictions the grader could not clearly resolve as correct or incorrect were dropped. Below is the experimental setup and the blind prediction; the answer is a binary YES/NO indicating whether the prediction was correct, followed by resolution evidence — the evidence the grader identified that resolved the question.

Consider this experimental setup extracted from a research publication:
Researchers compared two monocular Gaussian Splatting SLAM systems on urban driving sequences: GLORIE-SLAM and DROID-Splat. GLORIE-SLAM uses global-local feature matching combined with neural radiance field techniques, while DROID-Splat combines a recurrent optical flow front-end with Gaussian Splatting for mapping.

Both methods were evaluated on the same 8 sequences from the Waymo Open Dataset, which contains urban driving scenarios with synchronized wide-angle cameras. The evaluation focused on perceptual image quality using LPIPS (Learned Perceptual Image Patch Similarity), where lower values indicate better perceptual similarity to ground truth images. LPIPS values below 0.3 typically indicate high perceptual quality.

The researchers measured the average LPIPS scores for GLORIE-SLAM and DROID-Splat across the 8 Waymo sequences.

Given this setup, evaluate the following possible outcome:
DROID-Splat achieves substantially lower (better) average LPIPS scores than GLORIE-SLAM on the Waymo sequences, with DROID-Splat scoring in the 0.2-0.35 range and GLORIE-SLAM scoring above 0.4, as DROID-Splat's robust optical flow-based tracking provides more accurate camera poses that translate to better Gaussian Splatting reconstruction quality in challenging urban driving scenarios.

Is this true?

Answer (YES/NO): NO